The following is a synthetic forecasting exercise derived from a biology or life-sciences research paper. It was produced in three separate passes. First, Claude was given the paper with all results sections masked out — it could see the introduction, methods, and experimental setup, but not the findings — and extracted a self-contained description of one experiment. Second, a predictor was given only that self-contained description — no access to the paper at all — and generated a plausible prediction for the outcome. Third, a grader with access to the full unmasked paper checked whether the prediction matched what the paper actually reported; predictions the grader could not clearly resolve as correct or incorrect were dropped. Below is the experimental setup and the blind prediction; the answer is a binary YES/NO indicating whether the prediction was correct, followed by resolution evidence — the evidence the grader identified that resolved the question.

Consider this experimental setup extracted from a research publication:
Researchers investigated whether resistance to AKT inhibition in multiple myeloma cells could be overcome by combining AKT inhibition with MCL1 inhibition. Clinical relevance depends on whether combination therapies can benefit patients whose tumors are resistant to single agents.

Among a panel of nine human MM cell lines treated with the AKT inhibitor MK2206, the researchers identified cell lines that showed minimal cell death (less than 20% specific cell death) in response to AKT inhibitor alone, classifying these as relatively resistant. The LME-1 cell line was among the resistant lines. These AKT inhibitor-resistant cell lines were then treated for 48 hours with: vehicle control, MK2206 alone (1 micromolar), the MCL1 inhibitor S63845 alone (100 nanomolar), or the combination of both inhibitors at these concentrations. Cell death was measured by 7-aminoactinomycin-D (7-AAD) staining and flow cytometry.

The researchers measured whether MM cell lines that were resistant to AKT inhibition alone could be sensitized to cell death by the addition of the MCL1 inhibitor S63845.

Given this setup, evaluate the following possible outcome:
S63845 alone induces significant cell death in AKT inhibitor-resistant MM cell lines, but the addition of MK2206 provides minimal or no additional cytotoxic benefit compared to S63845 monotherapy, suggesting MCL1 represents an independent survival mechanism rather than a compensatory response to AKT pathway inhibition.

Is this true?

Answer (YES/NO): NO